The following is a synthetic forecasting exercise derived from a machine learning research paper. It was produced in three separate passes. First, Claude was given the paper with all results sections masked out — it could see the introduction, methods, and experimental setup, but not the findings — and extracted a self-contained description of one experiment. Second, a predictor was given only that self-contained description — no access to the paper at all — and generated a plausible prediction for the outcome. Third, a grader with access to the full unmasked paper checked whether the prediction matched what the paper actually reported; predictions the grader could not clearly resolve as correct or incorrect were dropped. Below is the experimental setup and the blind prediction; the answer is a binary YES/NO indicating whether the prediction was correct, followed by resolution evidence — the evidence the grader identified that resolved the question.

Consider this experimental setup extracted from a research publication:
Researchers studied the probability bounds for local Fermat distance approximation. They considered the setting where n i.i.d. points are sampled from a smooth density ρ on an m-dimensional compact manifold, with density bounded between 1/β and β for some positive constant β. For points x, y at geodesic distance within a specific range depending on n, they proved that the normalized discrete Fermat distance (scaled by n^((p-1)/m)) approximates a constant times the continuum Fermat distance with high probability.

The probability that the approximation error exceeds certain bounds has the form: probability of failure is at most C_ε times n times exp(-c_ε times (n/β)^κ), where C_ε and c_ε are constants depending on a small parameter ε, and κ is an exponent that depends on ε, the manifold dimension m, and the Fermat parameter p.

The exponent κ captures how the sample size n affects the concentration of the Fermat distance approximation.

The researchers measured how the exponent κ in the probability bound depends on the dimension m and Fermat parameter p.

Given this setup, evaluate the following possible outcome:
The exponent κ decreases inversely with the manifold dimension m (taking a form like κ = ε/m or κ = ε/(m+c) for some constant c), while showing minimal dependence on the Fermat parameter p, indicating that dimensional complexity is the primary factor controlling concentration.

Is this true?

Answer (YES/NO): NO